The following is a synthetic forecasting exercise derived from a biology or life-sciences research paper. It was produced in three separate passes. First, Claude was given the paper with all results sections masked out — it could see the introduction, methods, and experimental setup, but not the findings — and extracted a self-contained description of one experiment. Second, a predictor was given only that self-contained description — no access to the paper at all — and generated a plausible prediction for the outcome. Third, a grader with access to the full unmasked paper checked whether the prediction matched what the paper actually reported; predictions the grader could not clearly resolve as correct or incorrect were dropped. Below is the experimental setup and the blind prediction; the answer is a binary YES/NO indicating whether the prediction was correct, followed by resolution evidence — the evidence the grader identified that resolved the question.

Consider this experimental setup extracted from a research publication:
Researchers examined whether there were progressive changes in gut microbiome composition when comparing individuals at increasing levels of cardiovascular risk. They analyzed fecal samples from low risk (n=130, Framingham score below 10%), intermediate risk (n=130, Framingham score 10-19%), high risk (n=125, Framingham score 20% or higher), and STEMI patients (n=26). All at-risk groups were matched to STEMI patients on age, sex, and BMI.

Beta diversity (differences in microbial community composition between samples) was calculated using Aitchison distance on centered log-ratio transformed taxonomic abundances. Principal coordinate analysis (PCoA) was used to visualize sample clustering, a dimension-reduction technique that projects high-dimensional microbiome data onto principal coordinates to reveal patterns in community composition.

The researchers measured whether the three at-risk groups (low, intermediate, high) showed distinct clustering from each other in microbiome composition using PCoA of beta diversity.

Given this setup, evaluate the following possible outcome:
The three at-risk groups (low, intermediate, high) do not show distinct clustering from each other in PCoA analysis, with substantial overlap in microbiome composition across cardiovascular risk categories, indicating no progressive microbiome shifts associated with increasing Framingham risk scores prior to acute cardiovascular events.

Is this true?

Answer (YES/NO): NO